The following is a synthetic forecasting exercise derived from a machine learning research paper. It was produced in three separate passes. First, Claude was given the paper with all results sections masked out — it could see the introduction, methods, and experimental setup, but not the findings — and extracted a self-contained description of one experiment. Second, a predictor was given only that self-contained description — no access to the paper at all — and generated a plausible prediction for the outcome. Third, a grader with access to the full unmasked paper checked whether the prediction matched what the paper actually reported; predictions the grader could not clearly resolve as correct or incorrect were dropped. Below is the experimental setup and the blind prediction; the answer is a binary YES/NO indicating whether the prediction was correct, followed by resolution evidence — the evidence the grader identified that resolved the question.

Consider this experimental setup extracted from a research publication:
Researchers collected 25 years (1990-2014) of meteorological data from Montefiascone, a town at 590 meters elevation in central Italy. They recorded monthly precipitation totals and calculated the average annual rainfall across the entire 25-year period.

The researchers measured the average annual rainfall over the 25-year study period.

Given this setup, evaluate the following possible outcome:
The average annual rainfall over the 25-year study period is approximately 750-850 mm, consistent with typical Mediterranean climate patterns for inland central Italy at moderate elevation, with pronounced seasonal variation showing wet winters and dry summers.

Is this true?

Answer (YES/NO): NO